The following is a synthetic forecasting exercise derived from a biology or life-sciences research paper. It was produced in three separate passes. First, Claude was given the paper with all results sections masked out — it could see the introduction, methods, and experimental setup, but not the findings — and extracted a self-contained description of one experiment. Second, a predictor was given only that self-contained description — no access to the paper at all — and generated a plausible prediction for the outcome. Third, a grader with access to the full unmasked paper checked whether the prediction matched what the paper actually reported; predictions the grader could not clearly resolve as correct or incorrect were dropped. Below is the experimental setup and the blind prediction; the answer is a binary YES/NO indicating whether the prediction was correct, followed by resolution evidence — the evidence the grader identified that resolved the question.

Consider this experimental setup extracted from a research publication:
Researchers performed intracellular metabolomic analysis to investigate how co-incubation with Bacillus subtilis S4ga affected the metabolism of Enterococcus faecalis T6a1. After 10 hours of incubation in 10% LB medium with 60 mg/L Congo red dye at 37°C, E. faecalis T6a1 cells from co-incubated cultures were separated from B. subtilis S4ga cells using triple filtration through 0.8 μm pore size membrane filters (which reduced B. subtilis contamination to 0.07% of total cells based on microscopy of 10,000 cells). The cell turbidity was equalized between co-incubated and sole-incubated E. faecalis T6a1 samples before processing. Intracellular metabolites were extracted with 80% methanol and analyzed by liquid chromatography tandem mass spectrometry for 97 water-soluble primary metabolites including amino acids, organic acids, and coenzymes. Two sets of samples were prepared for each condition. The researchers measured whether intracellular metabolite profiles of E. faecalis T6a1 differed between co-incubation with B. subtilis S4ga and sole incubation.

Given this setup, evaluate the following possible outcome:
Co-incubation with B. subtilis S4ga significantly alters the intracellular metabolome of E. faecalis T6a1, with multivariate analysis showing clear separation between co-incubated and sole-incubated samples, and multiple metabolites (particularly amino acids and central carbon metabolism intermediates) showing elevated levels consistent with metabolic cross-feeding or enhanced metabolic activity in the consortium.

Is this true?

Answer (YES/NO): NO